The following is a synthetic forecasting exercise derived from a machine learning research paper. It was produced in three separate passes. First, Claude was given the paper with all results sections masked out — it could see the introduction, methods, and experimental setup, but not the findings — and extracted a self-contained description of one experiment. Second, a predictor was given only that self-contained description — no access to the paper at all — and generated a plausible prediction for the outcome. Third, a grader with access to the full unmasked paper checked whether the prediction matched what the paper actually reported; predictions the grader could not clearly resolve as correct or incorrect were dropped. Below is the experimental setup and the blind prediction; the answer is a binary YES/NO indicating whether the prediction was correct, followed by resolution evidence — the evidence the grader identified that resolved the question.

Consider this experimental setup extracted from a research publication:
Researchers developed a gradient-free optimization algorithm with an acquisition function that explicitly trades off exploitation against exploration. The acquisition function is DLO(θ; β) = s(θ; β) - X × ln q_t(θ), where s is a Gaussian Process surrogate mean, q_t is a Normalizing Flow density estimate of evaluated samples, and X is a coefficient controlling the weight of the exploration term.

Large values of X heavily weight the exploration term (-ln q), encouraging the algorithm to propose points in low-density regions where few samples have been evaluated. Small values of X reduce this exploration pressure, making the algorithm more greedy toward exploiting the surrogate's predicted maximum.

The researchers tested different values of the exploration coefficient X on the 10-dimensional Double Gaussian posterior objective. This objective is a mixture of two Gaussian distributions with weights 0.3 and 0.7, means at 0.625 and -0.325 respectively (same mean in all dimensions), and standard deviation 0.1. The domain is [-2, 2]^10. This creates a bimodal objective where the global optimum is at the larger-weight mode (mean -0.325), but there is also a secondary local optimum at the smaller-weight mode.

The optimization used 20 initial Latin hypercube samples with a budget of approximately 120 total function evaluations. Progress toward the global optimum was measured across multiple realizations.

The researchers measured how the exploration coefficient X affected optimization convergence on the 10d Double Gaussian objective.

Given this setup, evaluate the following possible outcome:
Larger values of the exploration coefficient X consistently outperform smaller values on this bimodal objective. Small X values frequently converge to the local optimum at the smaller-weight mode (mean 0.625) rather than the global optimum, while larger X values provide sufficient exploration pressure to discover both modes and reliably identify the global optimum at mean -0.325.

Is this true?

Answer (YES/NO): NO